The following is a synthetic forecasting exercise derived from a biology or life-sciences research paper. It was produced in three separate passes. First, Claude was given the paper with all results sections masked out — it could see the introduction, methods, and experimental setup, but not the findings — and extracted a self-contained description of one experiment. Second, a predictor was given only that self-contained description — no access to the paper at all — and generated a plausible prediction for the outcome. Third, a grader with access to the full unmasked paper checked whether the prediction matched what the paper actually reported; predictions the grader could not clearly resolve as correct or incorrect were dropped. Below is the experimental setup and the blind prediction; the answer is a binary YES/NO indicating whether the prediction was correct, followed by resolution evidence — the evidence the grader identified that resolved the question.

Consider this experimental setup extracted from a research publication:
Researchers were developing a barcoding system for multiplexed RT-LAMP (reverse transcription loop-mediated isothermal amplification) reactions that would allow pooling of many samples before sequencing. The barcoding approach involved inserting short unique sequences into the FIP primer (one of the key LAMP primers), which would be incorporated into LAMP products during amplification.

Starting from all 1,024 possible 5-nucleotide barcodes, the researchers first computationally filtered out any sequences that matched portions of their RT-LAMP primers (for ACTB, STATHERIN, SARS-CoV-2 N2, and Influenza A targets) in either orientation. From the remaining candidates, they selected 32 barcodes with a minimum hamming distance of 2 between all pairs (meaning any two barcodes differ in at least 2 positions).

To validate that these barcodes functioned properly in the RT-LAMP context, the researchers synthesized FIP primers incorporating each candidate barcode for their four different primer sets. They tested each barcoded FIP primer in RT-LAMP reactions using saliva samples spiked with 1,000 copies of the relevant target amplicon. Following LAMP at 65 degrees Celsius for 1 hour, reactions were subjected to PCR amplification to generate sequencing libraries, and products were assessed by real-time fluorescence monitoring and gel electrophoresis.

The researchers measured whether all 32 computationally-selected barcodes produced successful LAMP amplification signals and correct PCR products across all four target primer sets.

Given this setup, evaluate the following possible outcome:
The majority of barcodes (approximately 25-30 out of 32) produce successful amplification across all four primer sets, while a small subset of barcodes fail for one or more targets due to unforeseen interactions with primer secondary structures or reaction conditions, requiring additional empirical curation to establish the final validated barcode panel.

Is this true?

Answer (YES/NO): NO